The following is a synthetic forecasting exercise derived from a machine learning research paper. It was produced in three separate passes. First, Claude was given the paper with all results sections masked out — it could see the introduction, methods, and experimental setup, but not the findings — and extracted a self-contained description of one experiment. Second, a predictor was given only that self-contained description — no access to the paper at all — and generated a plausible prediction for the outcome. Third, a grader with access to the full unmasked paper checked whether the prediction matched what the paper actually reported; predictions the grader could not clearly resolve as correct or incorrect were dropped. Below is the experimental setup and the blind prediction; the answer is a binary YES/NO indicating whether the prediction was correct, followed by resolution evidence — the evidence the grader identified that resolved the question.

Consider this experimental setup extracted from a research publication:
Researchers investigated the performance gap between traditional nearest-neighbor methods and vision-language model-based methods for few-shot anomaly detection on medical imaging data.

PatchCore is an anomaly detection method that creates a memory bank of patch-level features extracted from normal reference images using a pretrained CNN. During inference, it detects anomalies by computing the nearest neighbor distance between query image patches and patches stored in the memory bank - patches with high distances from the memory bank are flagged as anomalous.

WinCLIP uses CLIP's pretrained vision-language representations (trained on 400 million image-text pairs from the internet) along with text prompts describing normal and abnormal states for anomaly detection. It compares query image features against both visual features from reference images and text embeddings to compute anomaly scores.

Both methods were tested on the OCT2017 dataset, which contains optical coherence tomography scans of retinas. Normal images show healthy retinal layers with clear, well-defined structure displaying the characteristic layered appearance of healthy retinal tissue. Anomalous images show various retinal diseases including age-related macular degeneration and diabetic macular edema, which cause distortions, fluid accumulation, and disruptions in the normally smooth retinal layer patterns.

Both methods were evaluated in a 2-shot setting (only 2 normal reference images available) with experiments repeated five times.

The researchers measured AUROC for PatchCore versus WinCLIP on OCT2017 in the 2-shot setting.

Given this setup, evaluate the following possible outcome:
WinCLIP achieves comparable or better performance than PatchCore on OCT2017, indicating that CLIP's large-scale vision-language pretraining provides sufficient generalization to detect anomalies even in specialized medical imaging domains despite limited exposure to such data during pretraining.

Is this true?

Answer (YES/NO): YES